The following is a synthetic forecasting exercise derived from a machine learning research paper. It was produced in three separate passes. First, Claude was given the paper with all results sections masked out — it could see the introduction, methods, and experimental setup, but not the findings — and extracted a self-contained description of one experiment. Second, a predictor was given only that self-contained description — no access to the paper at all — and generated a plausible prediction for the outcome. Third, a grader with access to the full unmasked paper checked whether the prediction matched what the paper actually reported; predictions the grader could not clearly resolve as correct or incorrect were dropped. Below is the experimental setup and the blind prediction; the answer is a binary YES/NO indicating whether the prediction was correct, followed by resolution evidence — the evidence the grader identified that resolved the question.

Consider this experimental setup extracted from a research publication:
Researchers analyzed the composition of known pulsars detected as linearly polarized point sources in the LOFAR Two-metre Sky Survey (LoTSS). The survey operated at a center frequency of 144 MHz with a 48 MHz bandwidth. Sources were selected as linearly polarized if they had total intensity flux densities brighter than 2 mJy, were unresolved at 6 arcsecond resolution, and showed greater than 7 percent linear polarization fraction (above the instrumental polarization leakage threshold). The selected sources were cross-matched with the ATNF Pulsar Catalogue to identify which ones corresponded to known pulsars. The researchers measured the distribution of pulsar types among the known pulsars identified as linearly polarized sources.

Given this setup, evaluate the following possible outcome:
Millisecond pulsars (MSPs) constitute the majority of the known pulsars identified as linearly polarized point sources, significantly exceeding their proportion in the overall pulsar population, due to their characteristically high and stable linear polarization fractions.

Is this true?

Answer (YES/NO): YES